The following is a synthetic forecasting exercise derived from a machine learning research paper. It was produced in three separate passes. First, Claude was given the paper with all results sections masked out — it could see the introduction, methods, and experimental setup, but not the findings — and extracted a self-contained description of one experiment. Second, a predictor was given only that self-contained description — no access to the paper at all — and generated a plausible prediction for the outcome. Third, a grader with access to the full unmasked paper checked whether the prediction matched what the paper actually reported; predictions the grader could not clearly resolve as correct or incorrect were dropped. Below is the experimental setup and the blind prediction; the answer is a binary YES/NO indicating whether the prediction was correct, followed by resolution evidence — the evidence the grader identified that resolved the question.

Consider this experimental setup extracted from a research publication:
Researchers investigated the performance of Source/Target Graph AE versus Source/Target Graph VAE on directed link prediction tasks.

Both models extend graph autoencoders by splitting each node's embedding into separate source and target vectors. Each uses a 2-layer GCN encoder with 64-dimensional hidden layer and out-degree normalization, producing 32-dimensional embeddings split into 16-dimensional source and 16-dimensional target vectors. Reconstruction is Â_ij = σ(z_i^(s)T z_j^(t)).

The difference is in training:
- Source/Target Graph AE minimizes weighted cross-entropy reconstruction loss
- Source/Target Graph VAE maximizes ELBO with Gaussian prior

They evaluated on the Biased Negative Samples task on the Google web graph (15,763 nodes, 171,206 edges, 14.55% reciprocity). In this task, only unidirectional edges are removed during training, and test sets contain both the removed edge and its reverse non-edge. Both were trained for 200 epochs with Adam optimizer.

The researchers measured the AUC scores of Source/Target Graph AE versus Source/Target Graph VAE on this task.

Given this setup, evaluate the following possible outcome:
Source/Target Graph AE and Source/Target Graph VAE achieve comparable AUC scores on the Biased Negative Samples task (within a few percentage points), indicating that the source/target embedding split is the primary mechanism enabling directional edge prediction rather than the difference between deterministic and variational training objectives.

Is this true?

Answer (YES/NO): YES